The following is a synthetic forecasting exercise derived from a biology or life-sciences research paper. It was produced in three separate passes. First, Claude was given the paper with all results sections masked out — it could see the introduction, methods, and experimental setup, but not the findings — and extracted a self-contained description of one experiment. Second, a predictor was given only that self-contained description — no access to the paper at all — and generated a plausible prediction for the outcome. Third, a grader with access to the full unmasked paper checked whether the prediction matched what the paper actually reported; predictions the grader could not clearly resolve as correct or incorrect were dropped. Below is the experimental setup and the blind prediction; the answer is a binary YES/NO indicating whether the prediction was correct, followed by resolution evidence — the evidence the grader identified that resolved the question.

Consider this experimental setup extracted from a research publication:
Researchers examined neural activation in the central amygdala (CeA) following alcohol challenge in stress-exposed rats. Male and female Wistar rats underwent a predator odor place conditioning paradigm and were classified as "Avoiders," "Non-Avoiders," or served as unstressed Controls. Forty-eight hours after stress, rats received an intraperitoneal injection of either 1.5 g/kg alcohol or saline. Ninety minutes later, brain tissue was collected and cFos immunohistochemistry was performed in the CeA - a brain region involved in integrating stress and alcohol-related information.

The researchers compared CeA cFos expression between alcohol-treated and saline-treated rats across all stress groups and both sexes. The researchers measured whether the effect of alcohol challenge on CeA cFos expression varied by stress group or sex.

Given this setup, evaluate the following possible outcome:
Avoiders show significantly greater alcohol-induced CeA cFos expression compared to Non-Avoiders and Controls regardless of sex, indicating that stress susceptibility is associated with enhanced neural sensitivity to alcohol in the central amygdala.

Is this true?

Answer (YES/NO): NO